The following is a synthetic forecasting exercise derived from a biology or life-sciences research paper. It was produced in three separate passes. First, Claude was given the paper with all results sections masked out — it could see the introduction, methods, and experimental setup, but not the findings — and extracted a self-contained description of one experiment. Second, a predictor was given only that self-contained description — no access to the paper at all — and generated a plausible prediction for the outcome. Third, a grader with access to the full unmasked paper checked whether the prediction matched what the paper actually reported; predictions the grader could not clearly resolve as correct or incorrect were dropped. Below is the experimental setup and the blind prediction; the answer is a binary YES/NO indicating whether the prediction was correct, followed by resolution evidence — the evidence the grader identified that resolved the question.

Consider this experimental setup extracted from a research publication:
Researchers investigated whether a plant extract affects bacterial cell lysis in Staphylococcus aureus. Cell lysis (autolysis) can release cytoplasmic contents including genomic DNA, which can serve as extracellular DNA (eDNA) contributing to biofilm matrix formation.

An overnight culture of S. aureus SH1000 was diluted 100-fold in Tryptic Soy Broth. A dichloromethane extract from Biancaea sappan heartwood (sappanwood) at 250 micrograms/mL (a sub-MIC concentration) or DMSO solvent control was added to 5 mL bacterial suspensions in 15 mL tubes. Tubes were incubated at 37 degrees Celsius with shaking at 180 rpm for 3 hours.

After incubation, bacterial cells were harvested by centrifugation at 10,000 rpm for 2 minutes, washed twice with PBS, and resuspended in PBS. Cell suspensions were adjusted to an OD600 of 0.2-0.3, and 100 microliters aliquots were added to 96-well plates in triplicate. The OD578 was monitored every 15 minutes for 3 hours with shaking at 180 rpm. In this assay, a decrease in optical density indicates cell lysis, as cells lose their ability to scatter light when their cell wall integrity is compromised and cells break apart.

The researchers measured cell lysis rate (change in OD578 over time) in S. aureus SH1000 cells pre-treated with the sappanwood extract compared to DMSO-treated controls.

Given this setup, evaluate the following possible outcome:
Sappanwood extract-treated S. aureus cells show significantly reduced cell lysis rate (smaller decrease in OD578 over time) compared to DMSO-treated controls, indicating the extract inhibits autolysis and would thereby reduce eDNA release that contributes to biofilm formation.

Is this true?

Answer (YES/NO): YES